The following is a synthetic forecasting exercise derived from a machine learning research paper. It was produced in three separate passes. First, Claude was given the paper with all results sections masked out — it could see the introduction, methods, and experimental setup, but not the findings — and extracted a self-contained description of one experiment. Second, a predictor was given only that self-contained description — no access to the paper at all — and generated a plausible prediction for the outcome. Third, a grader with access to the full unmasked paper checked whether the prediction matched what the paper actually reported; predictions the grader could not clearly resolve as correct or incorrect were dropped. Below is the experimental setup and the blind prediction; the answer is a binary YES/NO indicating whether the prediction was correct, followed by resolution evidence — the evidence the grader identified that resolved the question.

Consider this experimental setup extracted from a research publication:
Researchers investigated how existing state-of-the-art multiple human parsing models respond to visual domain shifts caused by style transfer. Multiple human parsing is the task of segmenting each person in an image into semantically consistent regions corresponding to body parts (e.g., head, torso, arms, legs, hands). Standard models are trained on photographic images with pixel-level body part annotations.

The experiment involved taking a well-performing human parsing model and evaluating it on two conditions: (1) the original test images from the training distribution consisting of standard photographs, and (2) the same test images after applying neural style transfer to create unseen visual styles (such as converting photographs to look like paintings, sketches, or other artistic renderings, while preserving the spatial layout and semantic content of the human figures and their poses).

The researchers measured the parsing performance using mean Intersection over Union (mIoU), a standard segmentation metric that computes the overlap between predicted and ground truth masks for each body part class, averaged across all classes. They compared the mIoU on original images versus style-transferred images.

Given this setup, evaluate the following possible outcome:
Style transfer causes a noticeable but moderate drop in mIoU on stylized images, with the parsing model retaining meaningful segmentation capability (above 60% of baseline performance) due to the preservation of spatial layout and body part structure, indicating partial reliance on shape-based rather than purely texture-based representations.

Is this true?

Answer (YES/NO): NO